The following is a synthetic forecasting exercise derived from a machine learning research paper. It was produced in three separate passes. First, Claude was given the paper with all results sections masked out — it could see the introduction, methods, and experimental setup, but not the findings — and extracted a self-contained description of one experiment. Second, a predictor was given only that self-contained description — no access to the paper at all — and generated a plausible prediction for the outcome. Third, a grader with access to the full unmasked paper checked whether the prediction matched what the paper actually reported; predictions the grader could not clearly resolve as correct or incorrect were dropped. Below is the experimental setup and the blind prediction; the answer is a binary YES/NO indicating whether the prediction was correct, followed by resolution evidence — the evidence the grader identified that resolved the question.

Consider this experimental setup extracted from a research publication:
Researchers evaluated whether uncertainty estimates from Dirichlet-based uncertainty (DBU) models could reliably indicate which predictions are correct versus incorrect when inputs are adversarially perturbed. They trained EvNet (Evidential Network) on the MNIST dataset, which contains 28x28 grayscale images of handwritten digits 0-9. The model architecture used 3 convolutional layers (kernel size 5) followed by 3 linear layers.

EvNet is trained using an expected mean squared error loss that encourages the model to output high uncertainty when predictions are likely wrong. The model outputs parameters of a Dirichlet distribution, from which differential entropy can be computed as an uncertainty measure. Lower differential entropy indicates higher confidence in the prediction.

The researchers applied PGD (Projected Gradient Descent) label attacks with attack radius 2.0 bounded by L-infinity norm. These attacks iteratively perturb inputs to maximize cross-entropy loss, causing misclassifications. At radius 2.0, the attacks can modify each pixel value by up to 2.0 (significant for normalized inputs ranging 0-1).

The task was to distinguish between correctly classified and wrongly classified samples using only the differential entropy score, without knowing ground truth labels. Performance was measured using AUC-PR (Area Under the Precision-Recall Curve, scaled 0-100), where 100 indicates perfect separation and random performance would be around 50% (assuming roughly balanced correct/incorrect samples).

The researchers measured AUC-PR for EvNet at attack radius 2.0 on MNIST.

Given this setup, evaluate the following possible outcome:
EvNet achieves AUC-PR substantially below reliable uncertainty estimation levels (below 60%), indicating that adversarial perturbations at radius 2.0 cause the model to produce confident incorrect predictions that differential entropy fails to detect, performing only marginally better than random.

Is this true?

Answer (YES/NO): NO